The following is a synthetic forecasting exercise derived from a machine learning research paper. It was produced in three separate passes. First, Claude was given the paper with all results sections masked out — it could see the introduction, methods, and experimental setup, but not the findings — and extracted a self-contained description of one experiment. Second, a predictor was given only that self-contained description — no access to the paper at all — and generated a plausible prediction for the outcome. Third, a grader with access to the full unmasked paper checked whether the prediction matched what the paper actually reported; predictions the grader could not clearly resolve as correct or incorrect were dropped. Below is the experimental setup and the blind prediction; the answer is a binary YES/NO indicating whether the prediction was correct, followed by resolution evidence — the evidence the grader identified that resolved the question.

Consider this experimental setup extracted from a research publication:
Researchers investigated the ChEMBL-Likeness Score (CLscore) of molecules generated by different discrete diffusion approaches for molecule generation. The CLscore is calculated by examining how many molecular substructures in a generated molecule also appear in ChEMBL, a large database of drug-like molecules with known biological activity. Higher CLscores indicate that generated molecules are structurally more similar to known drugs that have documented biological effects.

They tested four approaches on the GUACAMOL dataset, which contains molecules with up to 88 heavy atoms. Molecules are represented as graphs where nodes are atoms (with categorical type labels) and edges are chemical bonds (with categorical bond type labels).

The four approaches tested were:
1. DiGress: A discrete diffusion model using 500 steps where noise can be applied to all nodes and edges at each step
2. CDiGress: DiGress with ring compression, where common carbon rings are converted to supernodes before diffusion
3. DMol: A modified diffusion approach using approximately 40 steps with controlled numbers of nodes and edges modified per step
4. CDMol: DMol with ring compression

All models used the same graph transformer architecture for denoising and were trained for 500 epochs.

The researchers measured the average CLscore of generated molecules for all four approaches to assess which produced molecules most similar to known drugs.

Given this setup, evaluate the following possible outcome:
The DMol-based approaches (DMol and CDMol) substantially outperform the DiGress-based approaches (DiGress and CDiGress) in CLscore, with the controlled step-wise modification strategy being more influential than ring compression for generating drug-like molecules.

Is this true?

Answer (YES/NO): NO